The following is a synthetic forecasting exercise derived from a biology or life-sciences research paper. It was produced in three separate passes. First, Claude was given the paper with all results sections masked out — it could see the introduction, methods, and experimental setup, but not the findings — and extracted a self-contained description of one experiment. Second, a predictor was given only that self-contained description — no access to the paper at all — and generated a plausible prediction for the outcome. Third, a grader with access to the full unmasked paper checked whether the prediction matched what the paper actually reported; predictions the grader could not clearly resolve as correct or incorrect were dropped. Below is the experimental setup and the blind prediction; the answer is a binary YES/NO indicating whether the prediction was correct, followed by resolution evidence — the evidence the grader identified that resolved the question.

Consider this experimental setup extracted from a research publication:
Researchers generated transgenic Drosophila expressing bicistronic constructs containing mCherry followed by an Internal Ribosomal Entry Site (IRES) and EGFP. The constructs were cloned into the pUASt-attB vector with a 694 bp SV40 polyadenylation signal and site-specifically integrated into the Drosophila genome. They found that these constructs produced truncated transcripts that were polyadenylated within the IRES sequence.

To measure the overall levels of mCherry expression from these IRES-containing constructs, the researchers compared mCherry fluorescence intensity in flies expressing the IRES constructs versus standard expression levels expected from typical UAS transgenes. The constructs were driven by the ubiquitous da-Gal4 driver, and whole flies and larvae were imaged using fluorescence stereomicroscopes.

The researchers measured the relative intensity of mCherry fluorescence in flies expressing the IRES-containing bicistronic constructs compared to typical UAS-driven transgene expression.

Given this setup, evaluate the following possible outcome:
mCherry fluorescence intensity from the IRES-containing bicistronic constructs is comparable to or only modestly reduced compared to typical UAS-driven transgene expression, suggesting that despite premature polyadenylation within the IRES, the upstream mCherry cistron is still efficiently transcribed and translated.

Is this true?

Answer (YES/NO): NO